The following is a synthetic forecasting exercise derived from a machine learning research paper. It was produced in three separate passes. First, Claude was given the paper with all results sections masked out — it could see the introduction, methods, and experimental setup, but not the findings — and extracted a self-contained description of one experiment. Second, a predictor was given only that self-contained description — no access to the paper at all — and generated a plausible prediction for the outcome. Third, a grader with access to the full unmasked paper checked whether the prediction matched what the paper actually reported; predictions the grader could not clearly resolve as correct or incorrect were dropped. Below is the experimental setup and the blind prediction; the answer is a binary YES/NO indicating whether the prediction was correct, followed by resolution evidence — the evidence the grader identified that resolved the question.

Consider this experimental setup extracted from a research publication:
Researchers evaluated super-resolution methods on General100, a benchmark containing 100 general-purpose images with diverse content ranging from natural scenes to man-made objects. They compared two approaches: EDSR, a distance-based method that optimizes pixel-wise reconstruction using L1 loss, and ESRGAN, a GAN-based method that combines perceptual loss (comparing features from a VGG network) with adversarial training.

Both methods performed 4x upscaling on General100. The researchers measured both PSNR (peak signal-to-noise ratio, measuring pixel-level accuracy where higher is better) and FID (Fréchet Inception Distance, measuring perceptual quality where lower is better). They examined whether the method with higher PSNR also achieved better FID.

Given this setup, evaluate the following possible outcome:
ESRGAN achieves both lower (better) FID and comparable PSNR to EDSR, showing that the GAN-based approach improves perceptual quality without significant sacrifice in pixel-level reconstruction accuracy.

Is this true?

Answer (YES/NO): NO